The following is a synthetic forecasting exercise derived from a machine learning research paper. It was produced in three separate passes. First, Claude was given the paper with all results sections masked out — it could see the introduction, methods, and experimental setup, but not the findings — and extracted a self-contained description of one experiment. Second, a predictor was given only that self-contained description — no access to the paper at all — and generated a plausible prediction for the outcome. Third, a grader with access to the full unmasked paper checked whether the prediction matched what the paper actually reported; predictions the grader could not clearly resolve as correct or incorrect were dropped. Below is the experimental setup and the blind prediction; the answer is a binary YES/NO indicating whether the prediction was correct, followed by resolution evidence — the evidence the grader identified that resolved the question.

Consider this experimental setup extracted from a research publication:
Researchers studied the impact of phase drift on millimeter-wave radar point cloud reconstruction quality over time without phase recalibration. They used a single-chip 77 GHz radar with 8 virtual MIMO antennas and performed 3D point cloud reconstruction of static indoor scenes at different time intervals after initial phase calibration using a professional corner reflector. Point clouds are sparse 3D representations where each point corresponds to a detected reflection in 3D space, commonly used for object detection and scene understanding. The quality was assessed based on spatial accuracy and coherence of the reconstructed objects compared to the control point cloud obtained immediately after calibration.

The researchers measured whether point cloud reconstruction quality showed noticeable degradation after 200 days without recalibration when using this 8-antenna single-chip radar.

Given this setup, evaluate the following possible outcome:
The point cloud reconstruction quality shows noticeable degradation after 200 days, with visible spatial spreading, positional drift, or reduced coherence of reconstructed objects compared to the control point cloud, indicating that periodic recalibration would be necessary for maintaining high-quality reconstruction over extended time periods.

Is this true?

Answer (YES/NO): NO